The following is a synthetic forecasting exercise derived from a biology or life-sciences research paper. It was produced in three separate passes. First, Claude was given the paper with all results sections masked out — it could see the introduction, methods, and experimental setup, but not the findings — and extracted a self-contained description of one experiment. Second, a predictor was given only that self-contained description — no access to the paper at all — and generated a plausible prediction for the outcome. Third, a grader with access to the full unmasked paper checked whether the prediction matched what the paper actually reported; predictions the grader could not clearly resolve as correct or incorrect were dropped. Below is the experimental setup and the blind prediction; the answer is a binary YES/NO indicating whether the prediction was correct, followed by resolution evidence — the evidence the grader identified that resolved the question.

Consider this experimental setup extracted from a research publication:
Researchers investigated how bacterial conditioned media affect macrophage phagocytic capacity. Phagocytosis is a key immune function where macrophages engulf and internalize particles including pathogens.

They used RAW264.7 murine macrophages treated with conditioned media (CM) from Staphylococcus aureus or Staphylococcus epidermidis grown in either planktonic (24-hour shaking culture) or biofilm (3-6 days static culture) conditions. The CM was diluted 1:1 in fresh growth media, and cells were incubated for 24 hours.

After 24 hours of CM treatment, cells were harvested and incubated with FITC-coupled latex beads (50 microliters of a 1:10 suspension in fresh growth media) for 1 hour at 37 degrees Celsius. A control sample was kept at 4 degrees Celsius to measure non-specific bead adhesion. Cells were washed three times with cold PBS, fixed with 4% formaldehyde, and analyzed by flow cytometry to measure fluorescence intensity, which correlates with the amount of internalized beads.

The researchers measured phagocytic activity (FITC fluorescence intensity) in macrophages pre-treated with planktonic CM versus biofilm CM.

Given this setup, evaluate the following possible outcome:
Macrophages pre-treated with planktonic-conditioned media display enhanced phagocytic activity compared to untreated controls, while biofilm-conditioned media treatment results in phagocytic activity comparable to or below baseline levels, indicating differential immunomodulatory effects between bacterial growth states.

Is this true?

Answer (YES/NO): NO